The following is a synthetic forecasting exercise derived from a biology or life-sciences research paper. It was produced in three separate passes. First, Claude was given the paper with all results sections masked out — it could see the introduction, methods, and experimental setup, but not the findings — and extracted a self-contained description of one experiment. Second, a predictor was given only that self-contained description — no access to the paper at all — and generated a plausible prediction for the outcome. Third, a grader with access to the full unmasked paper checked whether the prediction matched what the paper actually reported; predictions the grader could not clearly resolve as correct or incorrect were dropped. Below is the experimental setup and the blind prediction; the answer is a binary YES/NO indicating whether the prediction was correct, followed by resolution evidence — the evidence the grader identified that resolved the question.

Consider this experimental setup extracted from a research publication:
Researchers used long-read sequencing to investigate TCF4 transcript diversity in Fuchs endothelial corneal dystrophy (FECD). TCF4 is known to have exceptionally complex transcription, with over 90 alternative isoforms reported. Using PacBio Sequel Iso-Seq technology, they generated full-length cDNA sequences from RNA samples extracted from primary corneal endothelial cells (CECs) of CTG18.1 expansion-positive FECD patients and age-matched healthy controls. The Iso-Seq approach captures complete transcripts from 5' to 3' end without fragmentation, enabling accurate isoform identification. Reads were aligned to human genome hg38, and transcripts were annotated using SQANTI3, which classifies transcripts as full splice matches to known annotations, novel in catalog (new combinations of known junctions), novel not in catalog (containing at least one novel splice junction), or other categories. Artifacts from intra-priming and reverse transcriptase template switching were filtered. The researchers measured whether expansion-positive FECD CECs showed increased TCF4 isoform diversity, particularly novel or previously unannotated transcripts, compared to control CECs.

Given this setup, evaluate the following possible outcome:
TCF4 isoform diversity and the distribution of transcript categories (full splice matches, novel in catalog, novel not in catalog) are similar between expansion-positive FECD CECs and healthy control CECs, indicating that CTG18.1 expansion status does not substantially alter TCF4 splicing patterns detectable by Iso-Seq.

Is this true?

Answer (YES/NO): NO